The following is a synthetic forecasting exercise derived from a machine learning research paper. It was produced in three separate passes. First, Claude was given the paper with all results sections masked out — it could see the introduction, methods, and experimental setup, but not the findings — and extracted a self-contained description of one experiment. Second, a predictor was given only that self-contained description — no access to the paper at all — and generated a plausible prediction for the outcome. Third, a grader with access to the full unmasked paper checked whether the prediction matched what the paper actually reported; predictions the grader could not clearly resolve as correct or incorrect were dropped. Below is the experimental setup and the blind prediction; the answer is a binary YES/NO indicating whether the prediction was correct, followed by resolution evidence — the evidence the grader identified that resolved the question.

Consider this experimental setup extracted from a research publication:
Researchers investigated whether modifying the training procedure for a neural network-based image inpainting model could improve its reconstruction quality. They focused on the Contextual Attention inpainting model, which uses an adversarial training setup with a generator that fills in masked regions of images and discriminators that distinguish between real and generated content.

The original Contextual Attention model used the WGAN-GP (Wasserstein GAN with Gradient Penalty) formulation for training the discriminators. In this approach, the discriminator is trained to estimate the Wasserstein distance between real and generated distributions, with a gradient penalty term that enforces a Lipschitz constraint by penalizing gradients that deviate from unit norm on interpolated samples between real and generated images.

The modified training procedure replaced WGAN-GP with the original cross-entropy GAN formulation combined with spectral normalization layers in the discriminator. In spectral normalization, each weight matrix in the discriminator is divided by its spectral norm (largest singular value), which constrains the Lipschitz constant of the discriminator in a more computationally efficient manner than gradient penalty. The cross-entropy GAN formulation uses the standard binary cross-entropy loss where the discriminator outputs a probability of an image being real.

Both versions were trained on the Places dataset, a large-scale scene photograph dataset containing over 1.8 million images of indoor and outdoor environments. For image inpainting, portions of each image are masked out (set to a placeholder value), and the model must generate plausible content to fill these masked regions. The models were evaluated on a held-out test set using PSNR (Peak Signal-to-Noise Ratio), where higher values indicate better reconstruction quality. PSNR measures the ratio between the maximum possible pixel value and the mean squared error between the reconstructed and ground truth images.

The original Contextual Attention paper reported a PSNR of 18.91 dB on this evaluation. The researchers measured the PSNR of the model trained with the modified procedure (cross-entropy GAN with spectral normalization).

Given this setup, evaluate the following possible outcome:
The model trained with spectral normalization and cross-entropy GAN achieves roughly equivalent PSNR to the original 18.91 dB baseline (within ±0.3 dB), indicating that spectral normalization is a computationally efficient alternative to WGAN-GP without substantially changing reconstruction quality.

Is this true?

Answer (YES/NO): NO